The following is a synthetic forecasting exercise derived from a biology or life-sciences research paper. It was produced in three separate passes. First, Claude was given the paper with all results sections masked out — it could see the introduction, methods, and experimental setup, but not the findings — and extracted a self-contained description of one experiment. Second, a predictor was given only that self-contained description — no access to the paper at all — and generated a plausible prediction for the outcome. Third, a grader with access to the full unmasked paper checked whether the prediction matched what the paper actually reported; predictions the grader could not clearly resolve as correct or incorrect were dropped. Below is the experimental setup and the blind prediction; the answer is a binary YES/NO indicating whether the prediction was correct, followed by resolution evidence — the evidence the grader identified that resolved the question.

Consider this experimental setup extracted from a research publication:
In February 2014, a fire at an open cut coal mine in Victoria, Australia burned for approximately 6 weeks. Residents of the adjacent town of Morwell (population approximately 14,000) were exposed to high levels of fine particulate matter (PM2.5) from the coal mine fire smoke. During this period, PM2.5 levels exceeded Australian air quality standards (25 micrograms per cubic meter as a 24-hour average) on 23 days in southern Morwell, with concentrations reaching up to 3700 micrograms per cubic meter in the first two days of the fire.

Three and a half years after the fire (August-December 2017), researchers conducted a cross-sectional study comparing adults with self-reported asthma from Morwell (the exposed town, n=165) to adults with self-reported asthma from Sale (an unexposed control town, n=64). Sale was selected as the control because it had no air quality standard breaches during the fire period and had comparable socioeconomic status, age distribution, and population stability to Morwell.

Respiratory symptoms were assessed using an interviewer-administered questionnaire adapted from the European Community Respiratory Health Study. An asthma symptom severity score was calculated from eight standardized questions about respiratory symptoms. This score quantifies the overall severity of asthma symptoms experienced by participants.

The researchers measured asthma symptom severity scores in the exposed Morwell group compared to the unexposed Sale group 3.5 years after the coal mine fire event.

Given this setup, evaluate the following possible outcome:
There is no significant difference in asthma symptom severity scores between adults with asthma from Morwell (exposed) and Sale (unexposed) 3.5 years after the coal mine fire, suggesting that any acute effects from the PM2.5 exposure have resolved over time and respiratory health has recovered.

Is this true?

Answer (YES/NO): YES